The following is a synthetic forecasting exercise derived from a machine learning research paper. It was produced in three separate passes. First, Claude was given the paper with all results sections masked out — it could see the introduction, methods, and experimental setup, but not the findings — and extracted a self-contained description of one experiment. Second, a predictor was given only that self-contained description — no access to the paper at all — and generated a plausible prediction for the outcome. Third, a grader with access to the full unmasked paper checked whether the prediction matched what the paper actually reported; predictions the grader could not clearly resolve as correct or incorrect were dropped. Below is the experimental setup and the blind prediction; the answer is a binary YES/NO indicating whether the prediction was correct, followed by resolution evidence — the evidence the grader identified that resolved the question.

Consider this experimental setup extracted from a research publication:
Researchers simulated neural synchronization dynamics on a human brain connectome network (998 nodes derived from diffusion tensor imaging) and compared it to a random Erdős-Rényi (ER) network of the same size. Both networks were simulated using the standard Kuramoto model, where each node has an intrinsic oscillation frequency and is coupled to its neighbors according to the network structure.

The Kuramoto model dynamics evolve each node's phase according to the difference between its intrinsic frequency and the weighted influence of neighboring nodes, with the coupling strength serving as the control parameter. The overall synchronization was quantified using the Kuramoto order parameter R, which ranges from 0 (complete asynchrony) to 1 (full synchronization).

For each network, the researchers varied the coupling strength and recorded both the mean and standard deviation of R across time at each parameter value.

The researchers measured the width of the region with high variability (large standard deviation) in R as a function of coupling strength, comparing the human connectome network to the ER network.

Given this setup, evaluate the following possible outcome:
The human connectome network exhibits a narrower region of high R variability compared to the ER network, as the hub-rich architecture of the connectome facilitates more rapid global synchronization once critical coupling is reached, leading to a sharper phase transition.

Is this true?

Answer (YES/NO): NO